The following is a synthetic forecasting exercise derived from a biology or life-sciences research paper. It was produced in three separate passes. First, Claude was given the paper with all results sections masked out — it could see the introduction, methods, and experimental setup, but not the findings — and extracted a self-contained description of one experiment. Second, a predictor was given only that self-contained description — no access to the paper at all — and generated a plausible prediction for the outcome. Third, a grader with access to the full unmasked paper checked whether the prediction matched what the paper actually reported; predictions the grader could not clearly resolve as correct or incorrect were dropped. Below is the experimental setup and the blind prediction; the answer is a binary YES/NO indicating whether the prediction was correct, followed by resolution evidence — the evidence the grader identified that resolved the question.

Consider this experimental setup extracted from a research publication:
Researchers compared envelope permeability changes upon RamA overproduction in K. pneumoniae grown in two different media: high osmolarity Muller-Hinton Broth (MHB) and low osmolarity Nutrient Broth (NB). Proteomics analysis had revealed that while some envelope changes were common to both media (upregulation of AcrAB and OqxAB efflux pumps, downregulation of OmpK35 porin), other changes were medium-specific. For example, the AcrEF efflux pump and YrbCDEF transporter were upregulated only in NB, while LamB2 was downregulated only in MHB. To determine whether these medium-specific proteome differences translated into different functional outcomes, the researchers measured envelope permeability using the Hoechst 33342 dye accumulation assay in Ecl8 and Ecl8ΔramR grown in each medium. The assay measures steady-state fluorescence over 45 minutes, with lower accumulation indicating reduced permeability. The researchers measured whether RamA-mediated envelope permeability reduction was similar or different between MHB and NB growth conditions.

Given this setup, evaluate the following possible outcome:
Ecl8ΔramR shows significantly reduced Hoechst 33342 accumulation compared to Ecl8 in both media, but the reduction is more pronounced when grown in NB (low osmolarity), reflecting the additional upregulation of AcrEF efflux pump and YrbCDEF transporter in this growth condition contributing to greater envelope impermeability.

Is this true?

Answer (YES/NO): NO